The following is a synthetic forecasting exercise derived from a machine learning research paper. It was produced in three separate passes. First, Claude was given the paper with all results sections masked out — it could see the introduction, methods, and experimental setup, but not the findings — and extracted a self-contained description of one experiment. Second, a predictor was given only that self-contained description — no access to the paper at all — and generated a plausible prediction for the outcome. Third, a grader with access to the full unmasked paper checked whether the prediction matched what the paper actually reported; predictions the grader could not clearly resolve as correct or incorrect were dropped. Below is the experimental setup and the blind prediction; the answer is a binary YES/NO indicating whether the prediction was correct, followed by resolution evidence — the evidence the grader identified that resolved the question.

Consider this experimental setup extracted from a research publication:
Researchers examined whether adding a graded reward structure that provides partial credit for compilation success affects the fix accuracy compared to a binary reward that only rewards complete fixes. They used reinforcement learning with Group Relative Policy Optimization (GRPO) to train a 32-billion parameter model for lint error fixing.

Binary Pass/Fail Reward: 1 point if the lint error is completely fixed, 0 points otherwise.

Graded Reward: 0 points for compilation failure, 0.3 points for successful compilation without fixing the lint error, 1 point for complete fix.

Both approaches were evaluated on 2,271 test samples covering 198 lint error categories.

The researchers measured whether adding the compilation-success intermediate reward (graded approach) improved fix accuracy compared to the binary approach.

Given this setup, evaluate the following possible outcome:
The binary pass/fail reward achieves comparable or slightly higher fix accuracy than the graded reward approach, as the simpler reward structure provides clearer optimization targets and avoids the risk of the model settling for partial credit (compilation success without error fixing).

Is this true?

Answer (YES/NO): NO